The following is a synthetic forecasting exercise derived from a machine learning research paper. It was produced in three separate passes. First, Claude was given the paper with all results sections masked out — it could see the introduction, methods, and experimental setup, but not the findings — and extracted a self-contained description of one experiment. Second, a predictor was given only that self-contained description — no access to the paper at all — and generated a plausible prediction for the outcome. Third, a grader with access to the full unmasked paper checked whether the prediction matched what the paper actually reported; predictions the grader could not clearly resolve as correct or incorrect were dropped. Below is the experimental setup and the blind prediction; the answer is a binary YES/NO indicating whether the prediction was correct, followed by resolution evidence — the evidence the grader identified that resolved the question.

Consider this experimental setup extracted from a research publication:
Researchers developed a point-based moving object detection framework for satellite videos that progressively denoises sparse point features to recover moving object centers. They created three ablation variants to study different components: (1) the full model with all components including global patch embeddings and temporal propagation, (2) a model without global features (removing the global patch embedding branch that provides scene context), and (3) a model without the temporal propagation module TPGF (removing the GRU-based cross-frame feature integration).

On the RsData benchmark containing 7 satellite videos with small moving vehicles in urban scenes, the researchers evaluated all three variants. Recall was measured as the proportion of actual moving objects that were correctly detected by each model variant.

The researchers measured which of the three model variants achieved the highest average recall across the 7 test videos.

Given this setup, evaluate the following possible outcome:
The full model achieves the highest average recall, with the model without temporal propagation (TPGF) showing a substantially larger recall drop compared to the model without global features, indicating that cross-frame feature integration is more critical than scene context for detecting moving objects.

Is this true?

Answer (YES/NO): NO